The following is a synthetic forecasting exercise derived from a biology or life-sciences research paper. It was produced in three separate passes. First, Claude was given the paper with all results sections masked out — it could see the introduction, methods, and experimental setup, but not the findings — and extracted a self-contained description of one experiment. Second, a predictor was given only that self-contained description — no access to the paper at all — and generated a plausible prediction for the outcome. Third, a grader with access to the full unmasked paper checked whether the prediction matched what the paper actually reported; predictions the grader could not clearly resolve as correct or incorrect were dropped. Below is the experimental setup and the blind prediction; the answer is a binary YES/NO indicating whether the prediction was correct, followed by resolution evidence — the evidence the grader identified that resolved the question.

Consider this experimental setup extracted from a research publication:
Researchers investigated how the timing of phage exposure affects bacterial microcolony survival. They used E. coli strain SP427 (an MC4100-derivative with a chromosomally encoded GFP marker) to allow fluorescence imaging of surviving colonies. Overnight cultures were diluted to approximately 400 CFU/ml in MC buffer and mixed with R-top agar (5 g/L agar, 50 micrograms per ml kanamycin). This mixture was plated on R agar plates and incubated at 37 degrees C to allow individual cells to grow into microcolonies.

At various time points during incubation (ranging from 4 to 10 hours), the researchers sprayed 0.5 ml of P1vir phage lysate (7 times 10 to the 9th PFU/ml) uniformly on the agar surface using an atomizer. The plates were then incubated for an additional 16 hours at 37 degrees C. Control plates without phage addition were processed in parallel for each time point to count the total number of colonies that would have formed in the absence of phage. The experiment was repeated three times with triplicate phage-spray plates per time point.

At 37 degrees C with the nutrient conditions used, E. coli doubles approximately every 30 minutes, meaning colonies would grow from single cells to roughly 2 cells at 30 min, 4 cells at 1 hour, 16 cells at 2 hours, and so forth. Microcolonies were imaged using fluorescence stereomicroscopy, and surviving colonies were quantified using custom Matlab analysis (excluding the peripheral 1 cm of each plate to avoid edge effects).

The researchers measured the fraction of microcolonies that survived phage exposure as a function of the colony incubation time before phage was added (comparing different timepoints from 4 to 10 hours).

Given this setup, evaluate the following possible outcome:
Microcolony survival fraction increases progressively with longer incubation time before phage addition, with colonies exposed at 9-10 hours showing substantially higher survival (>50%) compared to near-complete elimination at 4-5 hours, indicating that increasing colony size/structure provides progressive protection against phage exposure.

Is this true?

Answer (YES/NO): NO